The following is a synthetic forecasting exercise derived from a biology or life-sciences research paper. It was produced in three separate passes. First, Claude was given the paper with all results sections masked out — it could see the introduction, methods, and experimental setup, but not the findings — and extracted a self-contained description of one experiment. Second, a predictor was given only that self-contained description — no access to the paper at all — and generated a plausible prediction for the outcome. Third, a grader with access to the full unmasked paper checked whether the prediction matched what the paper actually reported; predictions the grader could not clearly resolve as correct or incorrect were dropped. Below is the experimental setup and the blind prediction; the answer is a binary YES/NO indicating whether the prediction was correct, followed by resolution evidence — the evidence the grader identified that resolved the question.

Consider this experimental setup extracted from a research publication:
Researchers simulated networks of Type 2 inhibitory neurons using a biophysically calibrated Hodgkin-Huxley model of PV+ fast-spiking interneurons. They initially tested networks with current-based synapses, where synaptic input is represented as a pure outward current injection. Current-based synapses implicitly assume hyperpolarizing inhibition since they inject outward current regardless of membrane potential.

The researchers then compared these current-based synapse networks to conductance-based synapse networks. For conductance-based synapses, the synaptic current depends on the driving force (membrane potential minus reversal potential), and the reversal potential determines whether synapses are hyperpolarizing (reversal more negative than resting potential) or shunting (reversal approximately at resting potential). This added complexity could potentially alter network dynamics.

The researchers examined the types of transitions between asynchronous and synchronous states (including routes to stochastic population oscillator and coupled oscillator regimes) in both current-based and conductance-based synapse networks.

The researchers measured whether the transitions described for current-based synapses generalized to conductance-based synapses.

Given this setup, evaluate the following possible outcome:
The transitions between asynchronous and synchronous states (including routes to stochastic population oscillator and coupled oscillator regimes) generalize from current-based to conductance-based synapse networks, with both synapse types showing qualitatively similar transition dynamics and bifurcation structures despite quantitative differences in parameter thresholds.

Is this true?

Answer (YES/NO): YES